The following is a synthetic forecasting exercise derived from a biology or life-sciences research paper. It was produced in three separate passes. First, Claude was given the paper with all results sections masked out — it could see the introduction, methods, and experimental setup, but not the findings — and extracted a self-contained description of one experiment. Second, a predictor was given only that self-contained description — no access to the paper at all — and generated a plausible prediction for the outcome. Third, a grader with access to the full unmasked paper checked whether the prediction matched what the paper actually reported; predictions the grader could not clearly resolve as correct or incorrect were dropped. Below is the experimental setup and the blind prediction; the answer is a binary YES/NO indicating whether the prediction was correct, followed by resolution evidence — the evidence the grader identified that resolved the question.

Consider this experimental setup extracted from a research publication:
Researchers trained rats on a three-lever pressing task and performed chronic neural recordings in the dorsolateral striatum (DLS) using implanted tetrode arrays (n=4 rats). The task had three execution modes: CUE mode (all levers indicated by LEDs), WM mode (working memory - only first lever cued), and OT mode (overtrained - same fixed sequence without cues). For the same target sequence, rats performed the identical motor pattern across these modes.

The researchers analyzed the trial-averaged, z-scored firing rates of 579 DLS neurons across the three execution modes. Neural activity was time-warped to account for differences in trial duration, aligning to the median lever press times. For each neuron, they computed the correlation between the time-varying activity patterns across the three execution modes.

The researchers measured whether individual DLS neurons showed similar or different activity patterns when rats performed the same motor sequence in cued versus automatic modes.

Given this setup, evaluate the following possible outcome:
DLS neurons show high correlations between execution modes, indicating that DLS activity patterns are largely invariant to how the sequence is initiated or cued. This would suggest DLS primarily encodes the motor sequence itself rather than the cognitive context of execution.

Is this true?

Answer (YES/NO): YES